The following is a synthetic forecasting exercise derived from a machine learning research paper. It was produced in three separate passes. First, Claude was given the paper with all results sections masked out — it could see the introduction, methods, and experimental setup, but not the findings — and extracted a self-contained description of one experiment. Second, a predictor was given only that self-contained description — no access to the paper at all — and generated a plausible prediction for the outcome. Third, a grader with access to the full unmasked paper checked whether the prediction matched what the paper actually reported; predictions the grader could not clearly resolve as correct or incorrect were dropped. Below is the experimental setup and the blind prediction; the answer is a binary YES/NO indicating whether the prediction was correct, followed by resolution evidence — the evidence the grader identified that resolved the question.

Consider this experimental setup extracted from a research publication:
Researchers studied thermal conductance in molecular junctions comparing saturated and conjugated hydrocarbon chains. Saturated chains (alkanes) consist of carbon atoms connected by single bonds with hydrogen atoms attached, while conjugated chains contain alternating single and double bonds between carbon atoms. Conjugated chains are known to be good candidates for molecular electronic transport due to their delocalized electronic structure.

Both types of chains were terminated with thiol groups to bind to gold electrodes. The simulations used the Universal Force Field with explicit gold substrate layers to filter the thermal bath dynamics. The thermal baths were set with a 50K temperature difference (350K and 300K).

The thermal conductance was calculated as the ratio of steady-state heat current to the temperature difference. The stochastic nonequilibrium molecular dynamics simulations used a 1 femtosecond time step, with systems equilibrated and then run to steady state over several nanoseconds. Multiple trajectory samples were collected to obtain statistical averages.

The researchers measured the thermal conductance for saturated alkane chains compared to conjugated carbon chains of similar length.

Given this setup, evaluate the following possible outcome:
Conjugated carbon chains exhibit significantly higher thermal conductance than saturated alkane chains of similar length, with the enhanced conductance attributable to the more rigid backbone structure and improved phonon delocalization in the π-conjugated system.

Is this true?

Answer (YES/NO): NO